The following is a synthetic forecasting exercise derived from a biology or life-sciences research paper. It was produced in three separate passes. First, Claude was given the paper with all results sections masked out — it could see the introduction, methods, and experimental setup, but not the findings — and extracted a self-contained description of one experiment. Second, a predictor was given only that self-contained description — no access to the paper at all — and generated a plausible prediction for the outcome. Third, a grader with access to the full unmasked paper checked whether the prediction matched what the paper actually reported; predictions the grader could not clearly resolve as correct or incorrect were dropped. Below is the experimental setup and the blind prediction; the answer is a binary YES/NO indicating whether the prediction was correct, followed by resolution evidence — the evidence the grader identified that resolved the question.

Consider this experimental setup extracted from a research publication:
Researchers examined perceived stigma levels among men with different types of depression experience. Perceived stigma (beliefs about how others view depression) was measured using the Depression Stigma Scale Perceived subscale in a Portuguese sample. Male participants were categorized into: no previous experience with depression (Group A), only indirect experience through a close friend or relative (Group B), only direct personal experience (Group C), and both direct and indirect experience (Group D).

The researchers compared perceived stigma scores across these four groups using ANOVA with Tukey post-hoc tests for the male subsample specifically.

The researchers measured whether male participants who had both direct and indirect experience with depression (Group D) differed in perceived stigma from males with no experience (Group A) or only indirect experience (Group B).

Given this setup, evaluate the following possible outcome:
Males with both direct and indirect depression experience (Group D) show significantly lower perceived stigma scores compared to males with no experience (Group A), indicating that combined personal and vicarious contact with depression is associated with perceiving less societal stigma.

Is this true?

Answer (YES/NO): NO